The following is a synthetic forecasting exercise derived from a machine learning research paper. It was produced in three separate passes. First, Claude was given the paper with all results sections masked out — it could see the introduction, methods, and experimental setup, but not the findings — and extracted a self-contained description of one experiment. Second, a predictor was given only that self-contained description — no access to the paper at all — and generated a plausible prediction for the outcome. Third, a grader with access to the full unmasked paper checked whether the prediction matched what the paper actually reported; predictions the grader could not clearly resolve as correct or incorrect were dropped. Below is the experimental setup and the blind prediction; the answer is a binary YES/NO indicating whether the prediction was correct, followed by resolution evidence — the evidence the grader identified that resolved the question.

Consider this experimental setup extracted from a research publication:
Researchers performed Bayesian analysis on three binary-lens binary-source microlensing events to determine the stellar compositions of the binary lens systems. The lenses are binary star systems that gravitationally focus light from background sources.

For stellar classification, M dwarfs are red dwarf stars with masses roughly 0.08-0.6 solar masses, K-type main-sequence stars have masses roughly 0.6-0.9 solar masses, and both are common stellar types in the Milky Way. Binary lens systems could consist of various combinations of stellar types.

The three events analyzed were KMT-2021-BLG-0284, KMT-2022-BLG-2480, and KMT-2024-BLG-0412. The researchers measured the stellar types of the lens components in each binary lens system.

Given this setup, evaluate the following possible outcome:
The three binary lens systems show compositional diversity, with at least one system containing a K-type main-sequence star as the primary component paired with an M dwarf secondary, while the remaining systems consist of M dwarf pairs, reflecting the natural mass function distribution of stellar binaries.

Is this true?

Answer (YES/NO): YES